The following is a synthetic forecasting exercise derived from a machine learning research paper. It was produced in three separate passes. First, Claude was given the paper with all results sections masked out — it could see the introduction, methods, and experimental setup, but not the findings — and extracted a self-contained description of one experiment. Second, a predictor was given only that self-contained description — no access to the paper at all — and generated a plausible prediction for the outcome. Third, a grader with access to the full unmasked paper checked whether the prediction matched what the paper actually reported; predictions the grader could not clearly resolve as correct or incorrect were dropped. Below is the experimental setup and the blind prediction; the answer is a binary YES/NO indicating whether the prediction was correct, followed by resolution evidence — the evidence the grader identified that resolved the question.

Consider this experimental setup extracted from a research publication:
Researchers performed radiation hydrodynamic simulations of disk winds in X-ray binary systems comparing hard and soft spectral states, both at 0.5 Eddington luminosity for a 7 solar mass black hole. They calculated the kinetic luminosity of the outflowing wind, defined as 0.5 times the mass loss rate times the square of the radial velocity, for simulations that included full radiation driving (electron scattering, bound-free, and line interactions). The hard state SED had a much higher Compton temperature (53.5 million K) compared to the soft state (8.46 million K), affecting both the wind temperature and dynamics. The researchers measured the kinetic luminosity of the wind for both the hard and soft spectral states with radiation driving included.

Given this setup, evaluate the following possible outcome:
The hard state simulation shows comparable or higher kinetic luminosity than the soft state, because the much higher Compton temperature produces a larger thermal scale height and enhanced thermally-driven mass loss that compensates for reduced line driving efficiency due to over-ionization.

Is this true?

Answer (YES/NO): NO